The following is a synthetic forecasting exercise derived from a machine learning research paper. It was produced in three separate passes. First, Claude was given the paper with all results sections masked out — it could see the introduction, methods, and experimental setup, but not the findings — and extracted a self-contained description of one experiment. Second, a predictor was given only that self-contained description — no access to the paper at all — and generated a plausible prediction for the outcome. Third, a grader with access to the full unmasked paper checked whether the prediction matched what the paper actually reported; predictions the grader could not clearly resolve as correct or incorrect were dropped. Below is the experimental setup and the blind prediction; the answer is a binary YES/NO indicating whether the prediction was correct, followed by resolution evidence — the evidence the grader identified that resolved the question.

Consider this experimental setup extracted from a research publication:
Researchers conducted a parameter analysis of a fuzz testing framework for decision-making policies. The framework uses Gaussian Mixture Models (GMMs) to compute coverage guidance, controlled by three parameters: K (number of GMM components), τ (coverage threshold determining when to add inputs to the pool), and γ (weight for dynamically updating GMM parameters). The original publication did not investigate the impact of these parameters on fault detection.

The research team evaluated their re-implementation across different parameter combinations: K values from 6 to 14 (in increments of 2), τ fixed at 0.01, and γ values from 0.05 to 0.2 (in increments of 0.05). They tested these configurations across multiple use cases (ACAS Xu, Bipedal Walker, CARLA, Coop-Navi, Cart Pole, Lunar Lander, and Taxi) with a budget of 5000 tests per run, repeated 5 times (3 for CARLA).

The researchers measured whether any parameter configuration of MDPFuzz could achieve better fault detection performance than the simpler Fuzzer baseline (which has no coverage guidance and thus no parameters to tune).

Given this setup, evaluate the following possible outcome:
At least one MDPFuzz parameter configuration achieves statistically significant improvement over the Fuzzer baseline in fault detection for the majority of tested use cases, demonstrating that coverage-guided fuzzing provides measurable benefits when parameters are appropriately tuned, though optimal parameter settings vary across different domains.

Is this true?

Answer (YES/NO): NO